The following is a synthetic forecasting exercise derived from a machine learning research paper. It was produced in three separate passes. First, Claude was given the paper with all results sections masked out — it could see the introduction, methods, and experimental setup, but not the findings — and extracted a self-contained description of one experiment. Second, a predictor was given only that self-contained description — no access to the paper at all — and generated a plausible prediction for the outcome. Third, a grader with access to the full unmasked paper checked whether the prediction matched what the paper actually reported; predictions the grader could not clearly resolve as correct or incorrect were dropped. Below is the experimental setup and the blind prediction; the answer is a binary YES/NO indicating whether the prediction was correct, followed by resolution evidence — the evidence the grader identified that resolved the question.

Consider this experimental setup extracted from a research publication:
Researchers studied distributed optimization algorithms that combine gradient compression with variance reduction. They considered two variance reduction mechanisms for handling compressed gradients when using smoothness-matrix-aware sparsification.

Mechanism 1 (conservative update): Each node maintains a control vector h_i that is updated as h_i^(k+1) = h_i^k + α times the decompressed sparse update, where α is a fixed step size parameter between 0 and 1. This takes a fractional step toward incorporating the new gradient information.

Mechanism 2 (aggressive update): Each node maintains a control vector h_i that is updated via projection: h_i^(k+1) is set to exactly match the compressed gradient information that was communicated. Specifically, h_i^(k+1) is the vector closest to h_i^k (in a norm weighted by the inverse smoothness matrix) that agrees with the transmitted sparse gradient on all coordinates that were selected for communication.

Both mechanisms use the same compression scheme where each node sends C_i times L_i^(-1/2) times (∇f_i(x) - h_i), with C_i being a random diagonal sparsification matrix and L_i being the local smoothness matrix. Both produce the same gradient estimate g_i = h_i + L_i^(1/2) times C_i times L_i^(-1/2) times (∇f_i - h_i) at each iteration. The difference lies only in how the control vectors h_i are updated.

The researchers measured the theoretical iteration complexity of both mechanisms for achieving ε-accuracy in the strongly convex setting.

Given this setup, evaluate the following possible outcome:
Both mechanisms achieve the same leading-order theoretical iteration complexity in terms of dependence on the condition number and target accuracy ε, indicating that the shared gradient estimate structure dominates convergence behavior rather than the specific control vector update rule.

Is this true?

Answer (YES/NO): YES